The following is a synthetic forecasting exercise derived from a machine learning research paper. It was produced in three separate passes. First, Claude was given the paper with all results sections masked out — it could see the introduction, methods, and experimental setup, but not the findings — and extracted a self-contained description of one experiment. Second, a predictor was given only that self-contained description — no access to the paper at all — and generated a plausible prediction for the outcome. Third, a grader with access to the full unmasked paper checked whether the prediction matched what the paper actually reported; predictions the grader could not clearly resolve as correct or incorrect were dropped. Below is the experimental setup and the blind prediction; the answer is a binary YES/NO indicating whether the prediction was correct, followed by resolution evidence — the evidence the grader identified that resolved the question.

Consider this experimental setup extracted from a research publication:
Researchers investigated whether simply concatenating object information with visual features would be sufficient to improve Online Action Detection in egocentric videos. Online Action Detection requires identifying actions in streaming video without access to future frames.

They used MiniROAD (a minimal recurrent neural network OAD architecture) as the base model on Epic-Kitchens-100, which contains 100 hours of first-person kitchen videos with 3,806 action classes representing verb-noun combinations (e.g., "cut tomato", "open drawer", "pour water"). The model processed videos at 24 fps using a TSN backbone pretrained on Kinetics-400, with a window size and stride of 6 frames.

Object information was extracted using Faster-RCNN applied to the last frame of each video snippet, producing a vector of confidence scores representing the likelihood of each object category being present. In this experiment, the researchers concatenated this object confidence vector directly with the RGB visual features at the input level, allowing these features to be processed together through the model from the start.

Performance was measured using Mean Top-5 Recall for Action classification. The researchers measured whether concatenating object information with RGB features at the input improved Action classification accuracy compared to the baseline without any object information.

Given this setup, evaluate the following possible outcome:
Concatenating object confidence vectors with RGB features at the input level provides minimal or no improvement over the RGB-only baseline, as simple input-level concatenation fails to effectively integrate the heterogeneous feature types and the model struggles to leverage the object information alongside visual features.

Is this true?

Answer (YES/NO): YES